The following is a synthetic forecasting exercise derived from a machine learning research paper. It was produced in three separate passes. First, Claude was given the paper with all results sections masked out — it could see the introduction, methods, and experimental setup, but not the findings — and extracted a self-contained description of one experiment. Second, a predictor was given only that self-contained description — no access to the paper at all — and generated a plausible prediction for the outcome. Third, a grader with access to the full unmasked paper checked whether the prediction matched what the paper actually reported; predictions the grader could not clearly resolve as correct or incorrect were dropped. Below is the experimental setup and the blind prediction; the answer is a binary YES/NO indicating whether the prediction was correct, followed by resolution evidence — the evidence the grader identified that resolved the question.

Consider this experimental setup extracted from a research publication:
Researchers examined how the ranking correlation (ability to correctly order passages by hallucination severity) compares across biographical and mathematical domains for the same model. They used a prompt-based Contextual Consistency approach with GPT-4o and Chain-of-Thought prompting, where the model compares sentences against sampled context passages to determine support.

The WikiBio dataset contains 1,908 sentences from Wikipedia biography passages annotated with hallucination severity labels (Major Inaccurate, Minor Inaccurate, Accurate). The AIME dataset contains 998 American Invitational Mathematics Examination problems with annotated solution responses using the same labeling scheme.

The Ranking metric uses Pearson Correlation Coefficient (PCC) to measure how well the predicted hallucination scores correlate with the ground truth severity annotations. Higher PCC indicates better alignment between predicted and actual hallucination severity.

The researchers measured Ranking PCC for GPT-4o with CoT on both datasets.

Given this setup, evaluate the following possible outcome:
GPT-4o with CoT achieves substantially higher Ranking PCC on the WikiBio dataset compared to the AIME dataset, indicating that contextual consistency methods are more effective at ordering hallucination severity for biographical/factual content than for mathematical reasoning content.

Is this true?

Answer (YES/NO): YES